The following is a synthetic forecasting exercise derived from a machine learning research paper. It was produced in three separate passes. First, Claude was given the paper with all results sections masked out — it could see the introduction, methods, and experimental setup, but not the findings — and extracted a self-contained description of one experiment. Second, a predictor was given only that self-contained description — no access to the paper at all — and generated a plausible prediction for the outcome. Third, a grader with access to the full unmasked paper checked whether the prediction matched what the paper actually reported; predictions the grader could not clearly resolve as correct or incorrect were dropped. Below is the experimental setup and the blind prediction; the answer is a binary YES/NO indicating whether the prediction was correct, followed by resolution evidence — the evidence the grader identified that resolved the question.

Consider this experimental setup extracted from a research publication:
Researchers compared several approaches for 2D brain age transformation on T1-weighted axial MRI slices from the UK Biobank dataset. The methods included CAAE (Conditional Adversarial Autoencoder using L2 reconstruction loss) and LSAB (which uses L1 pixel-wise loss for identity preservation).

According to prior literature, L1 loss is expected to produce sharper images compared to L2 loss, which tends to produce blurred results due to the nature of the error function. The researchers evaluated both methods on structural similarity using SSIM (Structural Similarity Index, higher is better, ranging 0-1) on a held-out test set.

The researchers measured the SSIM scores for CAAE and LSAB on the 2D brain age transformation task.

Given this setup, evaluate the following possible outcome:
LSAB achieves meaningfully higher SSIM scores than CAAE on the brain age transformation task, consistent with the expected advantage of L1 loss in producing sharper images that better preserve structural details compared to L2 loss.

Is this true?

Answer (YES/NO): NO